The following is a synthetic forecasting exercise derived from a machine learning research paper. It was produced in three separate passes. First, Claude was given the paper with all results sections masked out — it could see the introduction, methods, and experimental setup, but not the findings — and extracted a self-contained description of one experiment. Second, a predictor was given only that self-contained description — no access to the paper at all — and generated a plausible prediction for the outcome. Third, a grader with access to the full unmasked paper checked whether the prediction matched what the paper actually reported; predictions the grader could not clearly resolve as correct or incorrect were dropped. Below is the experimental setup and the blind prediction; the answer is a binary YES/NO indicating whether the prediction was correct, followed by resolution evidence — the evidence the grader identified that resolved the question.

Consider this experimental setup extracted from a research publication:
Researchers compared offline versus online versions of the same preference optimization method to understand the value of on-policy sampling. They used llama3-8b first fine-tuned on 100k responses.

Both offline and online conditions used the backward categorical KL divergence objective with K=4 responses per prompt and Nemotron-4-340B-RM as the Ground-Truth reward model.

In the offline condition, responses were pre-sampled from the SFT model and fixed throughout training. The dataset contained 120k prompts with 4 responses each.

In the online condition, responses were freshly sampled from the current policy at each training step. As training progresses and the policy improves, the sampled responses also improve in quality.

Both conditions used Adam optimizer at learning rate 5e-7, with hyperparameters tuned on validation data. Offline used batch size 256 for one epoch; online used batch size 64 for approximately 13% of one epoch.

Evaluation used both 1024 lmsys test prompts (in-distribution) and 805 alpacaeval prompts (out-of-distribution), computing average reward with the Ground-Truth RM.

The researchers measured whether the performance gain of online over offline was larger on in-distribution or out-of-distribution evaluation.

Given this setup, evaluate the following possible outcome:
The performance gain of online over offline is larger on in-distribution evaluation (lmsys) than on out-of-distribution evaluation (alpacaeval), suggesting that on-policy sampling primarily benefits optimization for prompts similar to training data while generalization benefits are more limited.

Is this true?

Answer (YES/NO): YES